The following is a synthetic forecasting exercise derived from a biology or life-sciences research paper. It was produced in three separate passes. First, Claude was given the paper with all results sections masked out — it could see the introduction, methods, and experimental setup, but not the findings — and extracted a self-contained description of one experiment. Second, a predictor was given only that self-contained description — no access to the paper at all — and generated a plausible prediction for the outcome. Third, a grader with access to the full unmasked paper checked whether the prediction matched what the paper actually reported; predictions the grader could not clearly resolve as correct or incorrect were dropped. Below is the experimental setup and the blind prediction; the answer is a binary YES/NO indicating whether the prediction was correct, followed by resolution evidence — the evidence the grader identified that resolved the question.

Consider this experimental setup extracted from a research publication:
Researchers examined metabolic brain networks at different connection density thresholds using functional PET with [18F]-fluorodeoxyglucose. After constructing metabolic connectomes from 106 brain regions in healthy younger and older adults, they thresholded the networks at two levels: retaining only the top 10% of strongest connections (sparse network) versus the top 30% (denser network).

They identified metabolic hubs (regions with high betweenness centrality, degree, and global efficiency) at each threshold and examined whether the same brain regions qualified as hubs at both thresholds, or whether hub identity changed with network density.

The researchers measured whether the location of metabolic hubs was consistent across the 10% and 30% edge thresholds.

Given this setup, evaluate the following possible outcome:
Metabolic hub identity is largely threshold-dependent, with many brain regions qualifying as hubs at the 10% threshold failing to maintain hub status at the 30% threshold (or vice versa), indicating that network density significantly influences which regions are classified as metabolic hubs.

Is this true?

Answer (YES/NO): NO